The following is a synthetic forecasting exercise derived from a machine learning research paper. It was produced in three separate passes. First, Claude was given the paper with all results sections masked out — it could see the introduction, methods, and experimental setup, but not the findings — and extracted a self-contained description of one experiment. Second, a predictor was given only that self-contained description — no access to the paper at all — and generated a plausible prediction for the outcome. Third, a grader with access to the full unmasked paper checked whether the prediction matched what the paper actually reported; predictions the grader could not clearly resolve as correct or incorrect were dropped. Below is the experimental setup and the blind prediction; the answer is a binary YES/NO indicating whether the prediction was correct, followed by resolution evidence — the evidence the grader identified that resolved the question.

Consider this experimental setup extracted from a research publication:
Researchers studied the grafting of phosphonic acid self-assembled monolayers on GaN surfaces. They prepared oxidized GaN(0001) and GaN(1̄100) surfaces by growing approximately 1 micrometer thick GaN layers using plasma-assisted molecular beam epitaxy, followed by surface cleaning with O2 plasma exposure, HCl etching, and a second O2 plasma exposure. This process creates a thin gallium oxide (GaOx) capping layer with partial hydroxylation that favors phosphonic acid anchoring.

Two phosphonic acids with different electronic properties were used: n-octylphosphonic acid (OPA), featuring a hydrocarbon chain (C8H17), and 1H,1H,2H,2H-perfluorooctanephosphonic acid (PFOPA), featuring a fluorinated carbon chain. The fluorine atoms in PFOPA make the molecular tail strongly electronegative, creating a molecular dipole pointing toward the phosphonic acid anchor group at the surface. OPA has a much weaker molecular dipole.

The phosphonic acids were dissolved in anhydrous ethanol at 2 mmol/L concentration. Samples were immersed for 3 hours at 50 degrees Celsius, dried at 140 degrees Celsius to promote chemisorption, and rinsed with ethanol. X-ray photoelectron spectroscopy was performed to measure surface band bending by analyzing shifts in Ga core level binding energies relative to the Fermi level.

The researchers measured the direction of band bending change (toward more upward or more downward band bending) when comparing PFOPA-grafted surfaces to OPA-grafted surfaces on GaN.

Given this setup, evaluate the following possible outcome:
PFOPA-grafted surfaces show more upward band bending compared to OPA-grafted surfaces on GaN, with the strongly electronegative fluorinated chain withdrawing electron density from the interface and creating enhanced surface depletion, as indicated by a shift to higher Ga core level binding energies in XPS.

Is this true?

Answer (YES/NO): YES